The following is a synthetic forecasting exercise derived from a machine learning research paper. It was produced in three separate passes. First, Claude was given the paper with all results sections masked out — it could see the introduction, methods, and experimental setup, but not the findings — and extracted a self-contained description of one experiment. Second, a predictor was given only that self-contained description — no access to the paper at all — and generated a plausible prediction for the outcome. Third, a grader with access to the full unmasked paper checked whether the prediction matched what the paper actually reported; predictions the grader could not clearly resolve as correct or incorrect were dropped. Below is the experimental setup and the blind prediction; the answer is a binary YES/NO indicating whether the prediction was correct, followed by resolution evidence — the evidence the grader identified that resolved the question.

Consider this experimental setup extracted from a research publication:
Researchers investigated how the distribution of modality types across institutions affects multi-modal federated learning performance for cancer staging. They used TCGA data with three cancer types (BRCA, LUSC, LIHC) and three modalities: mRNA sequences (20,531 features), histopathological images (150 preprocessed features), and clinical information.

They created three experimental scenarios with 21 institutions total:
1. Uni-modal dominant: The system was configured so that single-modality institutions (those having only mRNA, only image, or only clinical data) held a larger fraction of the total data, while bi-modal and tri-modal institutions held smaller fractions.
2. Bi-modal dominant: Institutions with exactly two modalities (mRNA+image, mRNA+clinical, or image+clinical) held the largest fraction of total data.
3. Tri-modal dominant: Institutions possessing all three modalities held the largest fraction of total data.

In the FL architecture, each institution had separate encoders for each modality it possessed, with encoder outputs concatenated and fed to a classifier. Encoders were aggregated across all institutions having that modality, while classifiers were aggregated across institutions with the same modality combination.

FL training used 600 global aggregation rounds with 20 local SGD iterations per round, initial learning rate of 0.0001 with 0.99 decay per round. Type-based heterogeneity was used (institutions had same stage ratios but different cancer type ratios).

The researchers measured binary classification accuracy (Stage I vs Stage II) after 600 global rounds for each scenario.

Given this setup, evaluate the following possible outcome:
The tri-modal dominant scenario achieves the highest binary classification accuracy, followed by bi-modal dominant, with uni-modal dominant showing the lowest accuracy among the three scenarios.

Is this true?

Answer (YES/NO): YES